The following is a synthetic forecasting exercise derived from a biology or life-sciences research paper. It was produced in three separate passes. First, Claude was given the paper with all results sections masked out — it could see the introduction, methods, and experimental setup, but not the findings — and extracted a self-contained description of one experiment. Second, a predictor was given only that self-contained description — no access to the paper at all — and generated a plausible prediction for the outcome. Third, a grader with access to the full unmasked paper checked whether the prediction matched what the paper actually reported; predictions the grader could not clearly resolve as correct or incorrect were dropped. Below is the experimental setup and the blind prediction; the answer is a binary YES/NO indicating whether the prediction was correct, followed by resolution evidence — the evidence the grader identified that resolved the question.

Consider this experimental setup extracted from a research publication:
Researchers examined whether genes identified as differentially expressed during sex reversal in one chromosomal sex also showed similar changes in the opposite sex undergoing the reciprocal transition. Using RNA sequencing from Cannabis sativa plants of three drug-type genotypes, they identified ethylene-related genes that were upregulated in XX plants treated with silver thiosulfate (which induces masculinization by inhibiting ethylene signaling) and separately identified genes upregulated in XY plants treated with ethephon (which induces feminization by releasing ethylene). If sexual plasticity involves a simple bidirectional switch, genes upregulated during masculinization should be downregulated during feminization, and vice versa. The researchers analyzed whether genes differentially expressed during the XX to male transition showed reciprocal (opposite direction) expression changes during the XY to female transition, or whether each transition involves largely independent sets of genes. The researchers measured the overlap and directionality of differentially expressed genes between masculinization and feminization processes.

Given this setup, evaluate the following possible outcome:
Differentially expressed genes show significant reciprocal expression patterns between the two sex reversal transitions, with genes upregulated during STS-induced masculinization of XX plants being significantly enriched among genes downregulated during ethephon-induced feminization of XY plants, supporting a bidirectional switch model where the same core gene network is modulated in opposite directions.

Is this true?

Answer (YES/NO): NO